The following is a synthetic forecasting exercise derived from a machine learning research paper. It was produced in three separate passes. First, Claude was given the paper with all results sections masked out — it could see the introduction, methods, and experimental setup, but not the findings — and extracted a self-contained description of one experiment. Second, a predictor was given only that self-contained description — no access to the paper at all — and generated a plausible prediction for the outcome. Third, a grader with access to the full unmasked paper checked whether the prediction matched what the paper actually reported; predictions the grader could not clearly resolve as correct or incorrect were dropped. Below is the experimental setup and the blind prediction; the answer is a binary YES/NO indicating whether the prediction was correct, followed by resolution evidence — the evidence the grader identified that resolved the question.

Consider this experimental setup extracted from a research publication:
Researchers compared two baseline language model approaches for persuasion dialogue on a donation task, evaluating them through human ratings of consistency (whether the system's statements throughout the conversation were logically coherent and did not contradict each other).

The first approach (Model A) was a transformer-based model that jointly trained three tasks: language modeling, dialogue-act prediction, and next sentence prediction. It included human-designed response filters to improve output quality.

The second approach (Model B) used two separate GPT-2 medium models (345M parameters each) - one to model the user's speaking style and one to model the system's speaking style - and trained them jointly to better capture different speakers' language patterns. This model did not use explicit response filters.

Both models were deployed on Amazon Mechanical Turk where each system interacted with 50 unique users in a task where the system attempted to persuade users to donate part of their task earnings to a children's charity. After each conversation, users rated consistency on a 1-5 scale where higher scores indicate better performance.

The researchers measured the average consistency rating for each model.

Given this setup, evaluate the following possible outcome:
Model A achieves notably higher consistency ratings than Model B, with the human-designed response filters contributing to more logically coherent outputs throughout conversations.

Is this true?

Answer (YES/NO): NO